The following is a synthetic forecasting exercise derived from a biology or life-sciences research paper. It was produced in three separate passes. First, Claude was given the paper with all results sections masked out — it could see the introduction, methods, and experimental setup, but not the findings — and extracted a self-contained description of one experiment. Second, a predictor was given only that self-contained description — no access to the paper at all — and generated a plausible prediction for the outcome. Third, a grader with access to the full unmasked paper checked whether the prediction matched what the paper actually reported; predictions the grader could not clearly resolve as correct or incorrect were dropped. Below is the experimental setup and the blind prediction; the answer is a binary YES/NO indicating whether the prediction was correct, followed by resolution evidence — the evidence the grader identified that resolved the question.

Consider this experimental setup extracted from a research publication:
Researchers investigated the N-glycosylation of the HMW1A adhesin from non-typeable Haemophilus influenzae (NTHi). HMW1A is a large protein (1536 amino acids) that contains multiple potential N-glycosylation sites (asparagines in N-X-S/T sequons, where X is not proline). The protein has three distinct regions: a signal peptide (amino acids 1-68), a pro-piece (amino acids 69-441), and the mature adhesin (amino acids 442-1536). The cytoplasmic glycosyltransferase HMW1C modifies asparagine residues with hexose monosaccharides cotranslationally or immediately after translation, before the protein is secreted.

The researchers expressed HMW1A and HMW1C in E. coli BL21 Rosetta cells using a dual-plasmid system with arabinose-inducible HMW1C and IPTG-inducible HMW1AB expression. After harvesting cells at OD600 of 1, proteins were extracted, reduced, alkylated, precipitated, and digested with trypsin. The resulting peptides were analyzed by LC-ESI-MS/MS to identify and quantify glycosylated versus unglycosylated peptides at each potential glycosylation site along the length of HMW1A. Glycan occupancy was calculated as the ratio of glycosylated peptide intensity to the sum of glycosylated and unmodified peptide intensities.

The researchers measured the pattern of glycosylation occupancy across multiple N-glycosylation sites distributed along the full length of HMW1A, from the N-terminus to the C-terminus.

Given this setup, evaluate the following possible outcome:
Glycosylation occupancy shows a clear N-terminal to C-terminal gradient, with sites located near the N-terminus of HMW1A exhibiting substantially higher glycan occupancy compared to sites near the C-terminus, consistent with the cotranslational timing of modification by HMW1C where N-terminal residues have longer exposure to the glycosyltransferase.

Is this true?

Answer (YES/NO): NO